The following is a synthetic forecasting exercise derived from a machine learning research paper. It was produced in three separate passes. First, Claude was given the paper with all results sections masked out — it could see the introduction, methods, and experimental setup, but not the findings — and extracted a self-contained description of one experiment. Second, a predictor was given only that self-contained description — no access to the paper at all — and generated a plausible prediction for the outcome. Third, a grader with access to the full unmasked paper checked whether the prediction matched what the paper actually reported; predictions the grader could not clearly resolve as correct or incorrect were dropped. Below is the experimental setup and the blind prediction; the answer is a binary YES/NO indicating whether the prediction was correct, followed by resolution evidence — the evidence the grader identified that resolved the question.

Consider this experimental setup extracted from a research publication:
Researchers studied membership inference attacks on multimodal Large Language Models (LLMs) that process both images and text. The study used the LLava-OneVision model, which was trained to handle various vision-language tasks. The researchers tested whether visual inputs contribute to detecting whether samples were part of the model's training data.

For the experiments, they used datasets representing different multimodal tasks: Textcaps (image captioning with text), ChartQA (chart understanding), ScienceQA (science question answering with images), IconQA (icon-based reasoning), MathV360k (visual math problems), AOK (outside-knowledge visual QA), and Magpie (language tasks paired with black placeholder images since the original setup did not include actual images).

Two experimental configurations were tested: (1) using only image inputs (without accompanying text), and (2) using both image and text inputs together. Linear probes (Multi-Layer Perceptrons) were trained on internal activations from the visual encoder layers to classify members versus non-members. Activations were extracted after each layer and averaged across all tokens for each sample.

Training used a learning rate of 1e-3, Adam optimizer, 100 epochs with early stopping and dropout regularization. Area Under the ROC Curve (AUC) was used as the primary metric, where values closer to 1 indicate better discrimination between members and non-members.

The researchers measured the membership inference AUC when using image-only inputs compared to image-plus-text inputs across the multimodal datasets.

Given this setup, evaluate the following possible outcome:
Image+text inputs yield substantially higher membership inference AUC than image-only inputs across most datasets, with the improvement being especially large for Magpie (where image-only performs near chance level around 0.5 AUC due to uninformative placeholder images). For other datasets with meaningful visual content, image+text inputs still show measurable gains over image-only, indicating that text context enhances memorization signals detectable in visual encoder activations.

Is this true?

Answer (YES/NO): NO